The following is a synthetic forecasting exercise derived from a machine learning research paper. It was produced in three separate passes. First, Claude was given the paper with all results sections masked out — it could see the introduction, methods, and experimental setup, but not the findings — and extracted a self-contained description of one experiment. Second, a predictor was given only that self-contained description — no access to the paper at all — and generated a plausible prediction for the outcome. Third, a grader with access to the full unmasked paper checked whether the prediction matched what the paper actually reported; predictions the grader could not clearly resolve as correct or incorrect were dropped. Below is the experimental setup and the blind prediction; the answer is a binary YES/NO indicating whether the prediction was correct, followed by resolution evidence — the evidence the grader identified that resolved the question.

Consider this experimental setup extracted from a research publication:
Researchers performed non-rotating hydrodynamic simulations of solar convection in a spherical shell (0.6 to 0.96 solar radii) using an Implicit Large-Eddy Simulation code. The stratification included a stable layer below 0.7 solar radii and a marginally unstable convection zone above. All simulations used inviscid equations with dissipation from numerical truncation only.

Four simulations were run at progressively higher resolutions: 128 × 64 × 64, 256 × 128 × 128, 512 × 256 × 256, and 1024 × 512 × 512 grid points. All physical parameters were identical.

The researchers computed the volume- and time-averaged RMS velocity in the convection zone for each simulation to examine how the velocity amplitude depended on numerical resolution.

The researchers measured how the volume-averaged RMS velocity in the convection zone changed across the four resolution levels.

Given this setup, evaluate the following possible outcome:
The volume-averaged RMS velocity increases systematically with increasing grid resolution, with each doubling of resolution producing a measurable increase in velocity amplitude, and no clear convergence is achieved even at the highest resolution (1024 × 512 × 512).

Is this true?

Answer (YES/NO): NO